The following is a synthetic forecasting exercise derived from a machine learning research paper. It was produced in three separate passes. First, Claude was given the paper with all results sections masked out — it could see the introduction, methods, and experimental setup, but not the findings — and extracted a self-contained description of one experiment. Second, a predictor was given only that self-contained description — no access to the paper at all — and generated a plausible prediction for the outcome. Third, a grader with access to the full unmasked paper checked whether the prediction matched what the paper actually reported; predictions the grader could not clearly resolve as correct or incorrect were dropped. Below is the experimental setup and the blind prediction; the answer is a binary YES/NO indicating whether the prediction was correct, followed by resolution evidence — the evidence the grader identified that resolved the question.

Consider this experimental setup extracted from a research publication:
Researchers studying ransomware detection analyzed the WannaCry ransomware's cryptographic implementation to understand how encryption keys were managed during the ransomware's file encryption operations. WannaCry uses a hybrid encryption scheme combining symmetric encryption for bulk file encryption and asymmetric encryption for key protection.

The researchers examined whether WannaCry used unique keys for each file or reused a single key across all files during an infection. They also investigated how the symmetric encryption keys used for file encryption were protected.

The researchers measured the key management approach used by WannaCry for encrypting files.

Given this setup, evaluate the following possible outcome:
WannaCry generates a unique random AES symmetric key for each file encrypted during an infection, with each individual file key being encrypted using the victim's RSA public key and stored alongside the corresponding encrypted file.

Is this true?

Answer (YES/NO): NO